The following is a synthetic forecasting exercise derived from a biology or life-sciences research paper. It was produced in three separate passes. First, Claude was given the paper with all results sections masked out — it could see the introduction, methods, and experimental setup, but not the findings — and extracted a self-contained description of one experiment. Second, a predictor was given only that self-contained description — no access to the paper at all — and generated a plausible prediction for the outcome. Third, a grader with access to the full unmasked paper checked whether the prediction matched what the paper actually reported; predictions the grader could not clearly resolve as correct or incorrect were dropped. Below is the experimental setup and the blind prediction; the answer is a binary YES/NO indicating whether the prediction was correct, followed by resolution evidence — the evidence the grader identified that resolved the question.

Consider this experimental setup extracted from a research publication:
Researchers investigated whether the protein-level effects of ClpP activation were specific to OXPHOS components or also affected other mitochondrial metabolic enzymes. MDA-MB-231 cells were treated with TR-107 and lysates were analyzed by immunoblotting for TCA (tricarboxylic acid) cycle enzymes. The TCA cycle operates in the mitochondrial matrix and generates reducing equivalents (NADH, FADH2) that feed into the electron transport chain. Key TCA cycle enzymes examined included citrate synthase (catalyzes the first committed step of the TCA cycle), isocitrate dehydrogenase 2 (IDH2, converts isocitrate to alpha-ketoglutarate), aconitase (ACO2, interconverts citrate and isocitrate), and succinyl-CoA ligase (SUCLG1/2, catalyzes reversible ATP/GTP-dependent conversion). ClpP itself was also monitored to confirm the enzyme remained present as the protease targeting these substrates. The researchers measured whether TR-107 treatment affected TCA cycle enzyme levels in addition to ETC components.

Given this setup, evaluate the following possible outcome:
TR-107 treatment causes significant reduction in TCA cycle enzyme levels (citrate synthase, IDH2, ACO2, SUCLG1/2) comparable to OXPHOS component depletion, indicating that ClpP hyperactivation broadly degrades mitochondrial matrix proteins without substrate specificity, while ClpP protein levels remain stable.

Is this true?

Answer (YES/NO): NO